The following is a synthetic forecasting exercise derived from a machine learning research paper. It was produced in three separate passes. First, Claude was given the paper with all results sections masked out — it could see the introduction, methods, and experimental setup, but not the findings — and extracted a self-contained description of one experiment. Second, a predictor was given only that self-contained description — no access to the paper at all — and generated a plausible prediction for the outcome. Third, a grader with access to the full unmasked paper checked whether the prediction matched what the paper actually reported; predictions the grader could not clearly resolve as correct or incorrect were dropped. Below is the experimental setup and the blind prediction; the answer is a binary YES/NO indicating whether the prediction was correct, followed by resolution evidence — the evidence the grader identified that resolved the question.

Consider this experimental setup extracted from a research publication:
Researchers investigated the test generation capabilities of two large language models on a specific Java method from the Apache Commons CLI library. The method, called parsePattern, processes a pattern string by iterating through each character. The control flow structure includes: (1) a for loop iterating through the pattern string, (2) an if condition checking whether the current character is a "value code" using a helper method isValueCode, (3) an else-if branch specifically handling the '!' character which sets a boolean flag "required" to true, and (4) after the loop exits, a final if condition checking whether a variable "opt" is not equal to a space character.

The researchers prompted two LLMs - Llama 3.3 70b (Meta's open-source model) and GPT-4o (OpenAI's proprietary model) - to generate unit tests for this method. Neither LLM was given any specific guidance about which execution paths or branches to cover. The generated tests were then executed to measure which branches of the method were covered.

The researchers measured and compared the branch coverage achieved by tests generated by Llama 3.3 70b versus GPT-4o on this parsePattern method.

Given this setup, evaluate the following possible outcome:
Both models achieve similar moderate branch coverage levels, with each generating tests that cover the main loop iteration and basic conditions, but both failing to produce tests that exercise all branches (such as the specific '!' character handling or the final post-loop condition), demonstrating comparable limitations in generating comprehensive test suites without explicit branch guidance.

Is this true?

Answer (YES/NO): NO